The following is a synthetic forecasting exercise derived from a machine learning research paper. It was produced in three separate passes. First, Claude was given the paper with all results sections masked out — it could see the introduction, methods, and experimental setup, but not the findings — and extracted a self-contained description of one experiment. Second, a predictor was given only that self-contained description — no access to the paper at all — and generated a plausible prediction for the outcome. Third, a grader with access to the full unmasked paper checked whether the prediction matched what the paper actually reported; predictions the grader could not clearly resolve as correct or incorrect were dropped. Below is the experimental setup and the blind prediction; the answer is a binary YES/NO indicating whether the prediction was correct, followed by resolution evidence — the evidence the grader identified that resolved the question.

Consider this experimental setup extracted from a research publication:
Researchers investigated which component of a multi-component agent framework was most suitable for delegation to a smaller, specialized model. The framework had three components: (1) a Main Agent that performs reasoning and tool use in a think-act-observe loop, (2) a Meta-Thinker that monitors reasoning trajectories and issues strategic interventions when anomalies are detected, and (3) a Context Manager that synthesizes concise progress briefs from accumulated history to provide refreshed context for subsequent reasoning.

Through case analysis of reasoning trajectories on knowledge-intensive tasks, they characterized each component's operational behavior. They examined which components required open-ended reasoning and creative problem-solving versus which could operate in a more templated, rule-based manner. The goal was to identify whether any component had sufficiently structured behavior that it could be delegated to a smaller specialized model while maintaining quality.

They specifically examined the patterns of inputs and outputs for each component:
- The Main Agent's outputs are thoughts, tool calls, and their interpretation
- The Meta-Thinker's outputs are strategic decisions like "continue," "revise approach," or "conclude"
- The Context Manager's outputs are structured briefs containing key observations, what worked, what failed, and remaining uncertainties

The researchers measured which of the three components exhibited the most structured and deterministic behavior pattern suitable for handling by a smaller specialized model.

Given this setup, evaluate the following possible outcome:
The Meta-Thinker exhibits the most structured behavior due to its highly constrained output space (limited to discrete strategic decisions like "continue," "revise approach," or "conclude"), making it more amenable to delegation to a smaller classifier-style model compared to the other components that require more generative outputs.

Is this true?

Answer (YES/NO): NO